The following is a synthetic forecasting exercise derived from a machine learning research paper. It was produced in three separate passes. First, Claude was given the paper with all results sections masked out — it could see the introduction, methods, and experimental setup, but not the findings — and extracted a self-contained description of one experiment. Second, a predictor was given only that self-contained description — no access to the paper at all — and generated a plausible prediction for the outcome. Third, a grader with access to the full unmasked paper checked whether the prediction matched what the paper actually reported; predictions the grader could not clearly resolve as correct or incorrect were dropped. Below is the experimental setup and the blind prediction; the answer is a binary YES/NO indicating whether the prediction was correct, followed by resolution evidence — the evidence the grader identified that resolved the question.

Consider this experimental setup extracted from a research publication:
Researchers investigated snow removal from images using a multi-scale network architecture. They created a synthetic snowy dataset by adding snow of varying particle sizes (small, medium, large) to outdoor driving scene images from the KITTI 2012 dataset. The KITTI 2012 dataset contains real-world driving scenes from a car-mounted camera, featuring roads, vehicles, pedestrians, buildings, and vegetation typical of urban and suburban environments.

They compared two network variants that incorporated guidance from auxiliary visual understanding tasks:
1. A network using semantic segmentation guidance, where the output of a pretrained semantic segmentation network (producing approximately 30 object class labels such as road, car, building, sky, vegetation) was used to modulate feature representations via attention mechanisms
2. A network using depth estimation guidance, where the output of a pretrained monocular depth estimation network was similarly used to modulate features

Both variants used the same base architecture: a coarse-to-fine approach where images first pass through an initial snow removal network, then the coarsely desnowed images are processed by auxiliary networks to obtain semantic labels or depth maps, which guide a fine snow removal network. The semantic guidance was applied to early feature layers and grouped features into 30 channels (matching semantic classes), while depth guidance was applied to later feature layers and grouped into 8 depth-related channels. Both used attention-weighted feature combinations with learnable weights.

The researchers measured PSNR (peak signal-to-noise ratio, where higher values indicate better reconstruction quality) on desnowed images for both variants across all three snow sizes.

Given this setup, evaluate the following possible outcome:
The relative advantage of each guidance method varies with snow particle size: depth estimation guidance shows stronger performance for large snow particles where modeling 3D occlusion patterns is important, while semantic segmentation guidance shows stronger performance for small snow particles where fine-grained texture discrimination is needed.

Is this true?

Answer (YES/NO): NO